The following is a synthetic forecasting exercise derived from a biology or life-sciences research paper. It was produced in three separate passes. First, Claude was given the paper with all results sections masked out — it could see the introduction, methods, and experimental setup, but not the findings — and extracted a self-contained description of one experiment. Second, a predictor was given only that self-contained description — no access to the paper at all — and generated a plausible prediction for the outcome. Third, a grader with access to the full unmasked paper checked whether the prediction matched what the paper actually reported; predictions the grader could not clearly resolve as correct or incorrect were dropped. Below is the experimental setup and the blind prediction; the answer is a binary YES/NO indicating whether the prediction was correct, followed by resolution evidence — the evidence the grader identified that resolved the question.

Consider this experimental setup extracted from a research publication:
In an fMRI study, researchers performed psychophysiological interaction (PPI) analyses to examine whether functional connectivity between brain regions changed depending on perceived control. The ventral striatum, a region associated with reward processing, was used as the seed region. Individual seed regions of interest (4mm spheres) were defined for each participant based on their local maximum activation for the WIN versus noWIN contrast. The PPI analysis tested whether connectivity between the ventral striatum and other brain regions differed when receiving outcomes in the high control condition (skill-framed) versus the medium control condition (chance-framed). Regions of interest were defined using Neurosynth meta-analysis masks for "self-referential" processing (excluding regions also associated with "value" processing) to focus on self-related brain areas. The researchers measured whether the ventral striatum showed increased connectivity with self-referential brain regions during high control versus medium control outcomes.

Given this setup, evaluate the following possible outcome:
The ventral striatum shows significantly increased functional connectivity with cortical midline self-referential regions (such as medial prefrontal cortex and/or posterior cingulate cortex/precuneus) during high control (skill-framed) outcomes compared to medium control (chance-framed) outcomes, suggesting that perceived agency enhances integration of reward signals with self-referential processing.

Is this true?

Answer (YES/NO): YES